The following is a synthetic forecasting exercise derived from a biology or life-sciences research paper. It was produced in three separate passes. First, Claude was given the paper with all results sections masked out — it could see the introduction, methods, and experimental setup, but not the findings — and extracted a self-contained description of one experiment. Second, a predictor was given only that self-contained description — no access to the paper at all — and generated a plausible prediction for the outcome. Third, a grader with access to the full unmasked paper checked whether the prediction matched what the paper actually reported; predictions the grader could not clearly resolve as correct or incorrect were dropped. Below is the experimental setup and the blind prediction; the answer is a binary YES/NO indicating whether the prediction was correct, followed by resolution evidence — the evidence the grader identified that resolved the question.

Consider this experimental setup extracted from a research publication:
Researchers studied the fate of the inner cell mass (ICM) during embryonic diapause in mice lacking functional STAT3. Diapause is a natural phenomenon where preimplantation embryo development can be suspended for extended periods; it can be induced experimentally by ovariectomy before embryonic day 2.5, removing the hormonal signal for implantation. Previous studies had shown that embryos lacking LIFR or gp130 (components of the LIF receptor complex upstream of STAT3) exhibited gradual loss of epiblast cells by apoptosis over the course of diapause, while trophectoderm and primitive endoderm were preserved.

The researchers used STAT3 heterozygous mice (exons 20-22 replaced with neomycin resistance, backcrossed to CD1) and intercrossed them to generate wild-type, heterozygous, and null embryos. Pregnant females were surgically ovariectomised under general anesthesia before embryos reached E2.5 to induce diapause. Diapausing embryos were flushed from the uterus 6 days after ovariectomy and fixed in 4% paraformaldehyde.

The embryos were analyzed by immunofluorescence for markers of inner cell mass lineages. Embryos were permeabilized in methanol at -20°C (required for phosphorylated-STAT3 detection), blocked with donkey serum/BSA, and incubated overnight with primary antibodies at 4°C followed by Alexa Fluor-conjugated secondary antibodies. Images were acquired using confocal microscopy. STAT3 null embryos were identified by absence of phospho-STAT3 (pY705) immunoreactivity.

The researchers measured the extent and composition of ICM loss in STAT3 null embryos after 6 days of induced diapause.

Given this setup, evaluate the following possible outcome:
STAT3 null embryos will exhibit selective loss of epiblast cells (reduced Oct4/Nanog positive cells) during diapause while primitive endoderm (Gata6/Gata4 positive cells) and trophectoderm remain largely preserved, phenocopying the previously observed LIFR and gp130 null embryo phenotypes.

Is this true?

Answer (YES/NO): NO